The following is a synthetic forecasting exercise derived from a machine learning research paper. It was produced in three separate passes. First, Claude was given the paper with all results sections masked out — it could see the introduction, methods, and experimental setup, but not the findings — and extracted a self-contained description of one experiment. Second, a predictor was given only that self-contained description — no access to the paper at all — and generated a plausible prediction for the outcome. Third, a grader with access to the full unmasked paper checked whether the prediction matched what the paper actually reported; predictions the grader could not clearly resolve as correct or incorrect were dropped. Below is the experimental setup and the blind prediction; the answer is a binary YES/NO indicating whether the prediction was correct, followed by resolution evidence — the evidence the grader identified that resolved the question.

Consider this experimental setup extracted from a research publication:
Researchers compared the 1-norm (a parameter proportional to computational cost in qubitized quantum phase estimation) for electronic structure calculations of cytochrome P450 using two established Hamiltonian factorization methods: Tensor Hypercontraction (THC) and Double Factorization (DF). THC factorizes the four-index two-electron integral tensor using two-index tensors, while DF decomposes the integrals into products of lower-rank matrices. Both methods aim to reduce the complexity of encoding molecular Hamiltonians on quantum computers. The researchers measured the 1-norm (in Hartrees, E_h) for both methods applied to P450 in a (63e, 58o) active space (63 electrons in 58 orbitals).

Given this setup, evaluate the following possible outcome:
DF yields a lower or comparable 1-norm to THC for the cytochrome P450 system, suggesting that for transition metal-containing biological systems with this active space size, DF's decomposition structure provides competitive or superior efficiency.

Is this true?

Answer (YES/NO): NO